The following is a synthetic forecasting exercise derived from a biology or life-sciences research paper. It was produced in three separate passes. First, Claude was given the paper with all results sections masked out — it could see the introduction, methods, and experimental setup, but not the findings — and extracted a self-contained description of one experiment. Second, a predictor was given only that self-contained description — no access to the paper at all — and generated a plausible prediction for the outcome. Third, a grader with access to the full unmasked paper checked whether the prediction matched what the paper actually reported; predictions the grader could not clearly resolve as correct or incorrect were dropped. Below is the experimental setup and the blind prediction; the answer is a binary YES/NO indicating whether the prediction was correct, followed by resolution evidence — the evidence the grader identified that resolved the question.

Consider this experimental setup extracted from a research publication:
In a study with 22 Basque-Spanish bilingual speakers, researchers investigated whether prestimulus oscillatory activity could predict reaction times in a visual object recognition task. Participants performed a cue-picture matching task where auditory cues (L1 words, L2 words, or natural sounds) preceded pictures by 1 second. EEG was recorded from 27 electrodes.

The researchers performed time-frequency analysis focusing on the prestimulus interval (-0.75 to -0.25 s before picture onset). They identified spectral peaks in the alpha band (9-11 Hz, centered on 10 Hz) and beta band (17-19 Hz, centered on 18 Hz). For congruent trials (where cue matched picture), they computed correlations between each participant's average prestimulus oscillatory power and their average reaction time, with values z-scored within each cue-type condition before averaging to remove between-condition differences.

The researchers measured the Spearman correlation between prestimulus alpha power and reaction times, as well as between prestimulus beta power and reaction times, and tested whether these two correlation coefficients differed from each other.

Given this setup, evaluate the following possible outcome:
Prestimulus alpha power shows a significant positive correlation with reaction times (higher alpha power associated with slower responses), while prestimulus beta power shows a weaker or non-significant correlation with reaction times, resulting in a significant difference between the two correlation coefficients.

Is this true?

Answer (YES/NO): NO